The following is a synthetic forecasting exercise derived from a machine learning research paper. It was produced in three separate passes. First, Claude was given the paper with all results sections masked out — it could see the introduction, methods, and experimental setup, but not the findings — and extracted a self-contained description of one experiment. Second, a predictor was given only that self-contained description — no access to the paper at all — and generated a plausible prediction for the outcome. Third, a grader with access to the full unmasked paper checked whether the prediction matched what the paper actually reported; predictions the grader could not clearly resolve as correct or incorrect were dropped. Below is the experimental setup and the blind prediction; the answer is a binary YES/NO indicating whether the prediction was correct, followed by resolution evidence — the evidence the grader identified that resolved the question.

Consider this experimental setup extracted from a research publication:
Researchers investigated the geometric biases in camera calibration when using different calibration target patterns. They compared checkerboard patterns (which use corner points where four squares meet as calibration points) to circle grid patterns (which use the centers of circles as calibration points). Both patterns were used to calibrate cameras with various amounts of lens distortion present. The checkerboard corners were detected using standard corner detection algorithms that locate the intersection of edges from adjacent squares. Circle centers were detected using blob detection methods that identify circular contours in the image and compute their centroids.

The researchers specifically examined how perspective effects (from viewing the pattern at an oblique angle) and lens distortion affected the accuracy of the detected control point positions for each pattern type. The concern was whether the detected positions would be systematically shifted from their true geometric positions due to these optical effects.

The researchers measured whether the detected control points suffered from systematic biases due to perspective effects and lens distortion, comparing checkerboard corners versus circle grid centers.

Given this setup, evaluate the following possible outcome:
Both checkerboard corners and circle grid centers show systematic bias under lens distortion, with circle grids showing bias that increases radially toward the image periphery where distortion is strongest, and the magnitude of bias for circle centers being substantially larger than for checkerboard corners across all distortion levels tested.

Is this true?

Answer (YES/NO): NO